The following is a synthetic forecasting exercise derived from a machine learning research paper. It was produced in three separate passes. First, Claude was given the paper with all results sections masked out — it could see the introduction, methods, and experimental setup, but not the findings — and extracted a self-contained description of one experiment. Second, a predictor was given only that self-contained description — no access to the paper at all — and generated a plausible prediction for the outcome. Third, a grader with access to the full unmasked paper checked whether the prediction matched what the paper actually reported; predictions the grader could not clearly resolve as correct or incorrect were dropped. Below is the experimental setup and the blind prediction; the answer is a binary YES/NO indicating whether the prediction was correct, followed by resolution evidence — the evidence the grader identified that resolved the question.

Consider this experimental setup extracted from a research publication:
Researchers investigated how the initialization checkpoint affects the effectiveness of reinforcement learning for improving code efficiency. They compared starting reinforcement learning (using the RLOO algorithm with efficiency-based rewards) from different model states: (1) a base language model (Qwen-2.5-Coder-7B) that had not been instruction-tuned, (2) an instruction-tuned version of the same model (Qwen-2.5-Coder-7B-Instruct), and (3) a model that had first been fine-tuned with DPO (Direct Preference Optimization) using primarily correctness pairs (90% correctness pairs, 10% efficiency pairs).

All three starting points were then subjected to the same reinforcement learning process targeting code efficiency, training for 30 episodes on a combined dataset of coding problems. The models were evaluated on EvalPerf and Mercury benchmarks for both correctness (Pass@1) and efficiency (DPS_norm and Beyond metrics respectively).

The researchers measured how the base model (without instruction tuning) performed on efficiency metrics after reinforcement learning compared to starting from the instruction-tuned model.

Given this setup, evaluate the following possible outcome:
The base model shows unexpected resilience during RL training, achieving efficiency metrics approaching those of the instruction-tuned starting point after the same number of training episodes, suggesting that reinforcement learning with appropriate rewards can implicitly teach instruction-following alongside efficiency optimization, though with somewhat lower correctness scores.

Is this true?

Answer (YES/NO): NO